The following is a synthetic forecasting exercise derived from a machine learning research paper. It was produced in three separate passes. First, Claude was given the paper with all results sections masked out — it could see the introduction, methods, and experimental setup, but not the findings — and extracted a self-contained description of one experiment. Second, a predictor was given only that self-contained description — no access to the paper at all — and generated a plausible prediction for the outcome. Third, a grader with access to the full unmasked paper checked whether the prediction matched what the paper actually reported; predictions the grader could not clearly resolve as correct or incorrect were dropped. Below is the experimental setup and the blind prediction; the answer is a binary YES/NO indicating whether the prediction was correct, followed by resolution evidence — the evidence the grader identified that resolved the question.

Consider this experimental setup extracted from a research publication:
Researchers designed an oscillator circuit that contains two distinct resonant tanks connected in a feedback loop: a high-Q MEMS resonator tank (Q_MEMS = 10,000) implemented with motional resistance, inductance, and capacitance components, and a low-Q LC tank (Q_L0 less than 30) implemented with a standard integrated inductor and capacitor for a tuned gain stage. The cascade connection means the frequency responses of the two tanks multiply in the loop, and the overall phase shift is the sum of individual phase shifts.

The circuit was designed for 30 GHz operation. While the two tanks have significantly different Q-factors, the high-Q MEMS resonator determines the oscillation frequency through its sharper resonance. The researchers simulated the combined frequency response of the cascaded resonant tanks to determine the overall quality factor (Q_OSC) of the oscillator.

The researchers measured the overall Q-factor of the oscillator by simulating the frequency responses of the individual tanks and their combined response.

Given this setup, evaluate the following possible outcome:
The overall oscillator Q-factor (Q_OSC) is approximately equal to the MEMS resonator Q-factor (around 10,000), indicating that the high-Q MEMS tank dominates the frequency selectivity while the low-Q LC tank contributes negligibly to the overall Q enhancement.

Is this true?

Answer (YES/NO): YES